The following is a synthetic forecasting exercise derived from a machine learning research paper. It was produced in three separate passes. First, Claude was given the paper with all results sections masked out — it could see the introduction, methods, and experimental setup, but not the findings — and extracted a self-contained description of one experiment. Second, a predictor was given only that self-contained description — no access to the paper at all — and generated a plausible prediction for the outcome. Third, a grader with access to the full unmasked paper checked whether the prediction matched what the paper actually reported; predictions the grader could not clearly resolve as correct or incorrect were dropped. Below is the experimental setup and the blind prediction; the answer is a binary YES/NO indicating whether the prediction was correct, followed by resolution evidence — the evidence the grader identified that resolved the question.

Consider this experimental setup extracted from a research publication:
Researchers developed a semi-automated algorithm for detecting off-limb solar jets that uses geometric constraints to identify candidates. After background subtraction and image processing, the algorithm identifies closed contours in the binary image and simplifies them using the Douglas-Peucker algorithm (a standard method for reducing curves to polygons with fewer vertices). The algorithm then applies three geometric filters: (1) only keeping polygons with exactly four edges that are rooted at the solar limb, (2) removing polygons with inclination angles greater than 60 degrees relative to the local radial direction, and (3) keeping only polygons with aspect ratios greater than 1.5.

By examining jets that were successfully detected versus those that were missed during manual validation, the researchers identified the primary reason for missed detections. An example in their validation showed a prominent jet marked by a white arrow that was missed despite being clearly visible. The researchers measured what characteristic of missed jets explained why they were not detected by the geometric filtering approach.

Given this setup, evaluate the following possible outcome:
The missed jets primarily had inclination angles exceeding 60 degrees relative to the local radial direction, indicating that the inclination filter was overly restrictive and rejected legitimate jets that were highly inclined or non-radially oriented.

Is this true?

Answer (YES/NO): NO